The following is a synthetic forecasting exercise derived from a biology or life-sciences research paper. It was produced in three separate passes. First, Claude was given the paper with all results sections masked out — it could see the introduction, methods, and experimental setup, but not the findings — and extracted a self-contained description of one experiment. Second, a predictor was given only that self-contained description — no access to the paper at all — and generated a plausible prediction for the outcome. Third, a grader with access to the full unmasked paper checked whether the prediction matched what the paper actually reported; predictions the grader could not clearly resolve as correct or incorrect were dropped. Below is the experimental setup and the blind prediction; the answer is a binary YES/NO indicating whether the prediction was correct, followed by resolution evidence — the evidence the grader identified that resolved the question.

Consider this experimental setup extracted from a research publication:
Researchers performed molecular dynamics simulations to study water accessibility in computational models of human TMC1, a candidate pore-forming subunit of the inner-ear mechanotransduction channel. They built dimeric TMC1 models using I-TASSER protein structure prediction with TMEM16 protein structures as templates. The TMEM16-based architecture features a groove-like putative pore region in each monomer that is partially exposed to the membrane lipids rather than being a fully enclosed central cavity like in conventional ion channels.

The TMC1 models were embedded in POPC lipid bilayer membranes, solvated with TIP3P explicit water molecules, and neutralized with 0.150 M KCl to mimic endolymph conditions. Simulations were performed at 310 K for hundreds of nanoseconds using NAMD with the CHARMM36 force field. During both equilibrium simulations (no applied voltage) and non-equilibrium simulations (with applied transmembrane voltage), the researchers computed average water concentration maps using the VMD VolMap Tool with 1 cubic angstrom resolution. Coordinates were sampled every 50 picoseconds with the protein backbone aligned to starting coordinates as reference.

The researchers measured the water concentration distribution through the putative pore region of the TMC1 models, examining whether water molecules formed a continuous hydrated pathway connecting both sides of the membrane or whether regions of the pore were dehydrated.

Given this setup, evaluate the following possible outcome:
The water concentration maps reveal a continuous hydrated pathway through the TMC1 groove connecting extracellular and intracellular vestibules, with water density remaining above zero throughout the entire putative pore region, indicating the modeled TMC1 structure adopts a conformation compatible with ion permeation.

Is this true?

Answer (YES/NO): YES